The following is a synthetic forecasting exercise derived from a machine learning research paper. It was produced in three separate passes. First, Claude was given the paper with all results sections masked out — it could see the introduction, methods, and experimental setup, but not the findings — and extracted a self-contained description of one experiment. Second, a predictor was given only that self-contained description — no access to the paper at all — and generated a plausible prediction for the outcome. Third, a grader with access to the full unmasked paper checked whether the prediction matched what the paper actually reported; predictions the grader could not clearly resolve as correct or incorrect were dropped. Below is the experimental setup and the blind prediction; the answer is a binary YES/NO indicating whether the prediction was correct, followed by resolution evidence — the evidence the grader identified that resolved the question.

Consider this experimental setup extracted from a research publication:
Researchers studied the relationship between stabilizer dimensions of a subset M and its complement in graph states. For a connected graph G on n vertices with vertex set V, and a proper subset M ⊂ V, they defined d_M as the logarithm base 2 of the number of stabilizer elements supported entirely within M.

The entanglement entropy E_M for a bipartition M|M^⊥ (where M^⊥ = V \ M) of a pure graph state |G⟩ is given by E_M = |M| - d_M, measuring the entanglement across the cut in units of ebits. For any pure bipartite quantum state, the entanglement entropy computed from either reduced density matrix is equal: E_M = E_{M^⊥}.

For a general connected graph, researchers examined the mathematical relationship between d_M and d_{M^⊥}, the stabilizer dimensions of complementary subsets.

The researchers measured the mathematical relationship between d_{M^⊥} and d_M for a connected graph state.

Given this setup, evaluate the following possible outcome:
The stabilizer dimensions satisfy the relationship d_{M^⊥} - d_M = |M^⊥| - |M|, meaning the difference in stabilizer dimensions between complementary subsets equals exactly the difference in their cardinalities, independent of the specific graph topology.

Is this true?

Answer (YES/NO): YES